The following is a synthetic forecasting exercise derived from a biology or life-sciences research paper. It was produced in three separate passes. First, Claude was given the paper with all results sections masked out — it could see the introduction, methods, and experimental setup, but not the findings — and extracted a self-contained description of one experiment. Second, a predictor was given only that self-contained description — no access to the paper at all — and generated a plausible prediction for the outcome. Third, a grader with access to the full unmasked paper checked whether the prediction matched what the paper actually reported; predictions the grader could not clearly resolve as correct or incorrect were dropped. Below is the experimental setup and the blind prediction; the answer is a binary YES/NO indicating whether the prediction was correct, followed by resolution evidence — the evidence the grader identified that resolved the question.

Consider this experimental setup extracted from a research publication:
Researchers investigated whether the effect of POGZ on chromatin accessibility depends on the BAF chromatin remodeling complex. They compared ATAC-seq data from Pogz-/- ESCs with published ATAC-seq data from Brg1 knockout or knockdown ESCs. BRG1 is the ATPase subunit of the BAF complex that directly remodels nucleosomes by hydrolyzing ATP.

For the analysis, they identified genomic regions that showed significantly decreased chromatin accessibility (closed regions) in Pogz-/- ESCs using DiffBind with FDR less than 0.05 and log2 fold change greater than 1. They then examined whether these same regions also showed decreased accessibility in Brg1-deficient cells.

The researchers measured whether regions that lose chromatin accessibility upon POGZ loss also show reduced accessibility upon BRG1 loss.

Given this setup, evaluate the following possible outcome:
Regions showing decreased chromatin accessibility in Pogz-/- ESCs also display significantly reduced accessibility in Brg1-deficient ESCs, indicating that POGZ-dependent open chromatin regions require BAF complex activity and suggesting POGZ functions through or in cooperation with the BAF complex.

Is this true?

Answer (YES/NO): YES